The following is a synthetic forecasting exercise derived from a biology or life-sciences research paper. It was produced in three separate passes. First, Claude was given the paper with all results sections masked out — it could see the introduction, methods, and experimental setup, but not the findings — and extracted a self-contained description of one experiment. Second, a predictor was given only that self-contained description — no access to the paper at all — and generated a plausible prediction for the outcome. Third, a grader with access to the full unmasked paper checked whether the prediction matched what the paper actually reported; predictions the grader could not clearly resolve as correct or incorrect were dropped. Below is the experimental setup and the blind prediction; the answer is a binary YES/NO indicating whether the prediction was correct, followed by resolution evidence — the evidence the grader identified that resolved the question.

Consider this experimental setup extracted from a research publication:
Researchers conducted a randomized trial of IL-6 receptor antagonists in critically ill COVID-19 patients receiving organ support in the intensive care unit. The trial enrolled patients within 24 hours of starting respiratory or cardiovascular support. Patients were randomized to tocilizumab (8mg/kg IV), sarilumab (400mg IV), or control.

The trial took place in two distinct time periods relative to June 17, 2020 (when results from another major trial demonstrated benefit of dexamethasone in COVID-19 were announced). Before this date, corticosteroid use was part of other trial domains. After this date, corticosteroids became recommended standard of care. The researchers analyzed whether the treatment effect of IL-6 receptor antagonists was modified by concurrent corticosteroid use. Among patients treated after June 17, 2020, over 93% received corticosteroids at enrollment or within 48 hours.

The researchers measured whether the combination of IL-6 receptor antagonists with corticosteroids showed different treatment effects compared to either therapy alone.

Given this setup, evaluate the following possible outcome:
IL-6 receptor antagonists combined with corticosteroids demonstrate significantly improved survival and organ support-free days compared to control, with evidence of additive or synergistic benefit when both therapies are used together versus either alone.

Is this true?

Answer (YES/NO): YES